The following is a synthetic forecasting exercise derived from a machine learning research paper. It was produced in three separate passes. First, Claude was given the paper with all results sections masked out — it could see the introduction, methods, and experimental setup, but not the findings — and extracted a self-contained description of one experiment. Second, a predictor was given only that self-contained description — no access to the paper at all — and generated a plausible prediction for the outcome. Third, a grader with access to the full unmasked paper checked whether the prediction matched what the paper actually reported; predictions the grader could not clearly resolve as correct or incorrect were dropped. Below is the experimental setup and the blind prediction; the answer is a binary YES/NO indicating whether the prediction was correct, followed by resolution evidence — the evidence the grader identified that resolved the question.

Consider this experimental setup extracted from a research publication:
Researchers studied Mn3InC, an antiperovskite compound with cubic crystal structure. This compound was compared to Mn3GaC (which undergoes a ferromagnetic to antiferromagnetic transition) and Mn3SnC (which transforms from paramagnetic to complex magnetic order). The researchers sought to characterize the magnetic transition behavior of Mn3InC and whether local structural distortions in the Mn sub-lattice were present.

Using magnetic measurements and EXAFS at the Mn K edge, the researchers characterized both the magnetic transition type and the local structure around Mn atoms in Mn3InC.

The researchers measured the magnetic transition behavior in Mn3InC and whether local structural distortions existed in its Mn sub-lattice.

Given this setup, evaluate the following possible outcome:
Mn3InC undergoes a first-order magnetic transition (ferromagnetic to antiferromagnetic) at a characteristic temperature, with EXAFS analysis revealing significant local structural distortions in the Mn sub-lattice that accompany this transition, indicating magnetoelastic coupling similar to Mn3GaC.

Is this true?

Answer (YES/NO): NO